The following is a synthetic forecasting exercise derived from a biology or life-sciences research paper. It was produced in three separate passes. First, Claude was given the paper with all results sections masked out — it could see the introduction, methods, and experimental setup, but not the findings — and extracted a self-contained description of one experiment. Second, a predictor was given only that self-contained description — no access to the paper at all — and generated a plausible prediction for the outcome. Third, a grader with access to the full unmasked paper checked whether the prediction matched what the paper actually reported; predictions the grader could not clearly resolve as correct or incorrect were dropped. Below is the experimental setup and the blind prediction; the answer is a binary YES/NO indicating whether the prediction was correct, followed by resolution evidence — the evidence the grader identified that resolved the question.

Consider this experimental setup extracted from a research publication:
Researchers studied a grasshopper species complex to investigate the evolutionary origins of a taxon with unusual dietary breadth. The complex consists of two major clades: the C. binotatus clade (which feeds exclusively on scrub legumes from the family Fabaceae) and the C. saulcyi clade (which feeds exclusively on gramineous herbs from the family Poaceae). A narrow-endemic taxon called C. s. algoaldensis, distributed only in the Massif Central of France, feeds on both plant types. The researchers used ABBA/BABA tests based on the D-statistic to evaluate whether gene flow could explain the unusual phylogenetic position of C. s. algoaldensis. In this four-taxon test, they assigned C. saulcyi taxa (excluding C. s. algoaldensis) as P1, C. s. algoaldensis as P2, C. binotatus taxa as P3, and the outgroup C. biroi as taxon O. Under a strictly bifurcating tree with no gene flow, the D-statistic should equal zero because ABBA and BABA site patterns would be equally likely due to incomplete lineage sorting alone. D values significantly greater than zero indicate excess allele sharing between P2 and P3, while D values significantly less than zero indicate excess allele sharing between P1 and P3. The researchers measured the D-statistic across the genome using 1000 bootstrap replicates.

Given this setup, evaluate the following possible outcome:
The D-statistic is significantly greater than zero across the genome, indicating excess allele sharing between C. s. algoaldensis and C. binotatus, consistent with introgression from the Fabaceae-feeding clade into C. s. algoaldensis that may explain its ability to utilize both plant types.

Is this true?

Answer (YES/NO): YES